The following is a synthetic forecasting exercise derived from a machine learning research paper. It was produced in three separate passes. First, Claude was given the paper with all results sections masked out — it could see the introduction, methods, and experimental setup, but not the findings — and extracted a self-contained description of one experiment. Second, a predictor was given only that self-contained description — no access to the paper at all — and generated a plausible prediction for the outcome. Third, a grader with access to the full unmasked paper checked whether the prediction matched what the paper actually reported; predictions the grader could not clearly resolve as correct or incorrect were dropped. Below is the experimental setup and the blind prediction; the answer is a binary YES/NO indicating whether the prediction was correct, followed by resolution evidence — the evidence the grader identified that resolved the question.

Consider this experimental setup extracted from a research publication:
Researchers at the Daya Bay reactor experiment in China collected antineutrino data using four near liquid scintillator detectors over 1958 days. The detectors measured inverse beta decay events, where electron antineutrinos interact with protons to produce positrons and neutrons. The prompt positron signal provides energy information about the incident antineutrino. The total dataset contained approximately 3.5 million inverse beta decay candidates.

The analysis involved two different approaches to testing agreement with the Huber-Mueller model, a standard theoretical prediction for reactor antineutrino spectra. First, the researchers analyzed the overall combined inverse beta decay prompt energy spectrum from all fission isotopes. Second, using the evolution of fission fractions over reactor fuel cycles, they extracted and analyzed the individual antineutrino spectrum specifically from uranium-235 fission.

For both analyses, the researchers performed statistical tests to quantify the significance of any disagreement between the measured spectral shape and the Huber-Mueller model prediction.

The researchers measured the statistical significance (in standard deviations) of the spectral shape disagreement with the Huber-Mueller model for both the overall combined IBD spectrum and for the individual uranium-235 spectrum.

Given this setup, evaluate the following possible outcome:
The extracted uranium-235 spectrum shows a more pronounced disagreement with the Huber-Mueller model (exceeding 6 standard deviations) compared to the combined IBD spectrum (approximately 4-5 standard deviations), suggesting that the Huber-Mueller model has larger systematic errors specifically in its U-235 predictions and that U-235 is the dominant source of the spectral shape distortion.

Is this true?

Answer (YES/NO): NO